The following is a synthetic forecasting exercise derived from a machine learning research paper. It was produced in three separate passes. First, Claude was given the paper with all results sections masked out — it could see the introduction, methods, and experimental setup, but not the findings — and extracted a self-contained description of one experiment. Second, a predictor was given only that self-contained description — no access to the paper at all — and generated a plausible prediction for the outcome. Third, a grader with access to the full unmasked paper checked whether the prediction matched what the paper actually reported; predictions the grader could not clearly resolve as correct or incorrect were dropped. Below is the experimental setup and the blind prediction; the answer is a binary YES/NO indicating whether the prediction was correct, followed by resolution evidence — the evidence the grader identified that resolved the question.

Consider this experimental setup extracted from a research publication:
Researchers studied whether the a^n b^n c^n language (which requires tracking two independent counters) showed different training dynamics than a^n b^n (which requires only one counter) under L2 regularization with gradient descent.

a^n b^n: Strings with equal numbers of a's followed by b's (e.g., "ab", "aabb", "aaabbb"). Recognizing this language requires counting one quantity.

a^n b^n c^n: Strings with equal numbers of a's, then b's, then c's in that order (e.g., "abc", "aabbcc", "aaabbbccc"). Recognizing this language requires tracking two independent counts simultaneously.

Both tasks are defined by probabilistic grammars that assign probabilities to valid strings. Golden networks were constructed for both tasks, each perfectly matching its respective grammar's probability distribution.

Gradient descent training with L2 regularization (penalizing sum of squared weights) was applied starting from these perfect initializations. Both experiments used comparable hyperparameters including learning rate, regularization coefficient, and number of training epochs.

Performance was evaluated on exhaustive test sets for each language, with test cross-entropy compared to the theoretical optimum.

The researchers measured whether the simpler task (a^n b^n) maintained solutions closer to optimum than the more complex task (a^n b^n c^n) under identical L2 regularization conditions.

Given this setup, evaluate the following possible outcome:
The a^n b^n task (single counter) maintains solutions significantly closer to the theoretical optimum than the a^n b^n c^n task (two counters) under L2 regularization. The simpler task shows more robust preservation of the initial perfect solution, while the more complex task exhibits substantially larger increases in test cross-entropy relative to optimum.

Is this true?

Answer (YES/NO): YES